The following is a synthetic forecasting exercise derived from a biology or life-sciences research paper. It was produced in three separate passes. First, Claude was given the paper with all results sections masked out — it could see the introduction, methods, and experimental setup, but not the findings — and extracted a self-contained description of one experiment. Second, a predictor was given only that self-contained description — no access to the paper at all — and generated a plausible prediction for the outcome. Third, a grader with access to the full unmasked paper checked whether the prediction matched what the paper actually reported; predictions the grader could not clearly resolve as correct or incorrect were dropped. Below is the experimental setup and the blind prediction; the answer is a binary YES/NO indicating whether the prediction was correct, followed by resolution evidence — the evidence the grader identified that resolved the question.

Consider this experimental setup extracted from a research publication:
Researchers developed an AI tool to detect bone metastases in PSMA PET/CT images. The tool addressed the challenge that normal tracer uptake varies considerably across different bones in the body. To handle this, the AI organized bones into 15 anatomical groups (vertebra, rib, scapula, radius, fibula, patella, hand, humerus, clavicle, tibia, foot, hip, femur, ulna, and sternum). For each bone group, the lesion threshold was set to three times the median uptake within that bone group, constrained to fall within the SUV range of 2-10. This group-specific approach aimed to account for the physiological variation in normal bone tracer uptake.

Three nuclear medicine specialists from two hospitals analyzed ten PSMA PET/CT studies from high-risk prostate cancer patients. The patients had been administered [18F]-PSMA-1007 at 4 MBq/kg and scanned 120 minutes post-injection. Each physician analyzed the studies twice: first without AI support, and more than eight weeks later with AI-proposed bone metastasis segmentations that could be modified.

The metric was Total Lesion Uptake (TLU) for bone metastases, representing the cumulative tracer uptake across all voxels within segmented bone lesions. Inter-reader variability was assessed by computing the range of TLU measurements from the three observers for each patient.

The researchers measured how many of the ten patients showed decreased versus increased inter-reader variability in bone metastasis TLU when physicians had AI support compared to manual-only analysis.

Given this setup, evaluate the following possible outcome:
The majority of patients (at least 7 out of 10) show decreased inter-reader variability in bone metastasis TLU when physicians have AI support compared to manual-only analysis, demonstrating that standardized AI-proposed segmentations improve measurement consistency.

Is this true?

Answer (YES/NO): YES